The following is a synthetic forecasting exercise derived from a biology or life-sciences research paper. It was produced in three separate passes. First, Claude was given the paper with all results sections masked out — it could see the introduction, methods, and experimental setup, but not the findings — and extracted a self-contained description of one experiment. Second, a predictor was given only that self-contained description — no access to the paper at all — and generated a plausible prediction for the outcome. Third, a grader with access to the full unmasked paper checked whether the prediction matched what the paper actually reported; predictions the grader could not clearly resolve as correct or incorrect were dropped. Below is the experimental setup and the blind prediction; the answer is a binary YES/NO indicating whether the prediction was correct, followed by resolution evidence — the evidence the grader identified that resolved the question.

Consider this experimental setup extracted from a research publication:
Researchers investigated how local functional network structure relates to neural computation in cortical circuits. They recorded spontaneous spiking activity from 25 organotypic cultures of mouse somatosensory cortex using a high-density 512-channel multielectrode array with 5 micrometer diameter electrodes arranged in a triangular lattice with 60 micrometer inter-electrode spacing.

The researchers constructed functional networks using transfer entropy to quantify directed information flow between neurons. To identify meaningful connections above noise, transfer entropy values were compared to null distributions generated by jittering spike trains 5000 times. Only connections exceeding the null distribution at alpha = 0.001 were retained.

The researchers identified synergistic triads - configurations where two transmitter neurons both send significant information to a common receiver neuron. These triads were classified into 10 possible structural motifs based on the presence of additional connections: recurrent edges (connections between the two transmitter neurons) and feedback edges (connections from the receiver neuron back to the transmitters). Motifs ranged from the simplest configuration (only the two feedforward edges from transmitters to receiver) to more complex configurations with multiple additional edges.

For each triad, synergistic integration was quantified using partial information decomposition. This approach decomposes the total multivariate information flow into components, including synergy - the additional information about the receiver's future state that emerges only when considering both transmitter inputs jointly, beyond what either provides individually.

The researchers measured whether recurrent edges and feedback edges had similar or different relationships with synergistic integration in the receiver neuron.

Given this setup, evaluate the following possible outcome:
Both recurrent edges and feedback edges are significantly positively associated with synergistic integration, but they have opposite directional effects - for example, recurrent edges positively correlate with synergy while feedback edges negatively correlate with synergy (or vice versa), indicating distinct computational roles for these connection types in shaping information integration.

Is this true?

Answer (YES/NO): NO